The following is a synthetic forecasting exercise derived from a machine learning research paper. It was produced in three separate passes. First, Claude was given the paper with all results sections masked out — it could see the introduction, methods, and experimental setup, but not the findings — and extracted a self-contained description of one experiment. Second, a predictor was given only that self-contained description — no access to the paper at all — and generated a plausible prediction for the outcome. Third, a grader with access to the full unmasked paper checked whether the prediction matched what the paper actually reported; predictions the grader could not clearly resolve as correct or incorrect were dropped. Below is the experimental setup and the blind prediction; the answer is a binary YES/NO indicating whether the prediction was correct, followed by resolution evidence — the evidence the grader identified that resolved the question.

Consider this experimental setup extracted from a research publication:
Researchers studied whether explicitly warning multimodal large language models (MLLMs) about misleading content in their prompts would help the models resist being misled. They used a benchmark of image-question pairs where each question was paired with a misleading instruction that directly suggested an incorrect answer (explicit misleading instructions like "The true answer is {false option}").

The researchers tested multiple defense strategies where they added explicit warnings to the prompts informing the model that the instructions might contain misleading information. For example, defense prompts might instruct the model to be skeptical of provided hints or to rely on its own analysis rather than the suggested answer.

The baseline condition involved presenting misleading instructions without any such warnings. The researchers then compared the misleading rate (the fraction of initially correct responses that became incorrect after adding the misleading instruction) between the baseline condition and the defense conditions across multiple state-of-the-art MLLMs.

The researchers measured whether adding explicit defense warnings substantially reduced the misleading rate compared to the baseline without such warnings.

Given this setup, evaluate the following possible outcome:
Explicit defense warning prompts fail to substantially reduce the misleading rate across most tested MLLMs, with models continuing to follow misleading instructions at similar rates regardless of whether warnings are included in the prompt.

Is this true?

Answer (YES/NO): YES